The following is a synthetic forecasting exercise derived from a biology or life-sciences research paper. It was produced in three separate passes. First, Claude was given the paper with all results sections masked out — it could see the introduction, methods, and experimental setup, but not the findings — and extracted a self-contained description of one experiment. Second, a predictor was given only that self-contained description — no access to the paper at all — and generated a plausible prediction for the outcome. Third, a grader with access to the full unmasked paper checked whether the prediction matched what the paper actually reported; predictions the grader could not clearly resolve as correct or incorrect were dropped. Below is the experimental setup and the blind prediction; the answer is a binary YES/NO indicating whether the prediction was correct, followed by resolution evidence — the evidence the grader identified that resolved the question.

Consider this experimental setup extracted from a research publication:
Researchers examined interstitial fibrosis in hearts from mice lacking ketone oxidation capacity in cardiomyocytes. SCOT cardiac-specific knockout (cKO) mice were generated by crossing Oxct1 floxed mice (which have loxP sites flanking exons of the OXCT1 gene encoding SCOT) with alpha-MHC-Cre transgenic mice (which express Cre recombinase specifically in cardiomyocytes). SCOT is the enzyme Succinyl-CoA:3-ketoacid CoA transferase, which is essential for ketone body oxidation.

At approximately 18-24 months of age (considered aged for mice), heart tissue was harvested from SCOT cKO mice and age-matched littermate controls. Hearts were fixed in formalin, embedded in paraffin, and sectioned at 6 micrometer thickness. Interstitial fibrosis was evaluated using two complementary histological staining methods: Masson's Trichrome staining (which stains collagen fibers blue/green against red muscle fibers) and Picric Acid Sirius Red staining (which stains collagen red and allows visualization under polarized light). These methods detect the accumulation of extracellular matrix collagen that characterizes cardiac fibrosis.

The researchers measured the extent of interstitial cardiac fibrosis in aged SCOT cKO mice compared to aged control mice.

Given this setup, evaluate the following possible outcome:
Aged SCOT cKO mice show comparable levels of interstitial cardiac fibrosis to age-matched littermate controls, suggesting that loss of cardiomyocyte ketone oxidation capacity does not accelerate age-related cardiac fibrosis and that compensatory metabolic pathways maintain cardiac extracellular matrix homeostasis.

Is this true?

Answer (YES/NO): NO